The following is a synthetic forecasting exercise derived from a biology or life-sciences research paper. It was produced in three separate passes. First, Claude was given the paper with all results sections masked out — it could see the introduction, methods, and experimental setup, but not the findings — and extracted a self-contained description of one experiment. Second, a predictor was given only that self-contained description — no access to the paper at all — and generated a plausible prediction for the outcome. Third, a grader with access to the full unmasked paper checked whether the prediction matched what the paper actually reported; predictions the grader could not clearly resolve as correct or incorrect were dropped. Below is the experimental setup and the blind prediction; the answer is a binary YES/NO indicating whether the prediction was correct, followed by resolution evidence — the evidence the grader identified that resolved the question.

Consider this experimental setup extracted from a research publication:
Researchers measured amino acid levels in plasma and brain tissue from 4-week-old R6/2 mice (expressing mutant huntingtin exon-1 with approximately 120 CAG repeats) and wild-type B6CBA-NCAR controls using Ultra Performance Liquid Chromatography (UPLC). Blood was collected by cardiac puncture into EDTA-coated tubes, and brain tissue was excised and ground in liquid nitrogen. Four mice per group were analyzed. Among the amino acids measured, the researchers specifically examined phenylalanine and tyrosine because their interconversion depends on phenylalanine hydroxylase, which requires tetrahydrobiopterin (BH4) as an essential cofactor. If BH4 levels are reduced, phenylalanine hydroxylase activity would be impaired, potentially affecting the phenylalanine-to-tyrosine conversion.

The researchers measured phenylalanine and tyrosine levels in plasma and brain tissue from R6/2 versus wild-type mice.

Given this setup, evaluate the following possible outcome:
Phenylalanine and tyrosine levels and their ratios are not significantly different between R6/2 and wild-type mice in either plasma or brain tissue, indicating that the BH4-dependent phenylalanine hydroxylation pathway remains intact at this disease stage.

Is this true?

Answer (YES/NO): NO